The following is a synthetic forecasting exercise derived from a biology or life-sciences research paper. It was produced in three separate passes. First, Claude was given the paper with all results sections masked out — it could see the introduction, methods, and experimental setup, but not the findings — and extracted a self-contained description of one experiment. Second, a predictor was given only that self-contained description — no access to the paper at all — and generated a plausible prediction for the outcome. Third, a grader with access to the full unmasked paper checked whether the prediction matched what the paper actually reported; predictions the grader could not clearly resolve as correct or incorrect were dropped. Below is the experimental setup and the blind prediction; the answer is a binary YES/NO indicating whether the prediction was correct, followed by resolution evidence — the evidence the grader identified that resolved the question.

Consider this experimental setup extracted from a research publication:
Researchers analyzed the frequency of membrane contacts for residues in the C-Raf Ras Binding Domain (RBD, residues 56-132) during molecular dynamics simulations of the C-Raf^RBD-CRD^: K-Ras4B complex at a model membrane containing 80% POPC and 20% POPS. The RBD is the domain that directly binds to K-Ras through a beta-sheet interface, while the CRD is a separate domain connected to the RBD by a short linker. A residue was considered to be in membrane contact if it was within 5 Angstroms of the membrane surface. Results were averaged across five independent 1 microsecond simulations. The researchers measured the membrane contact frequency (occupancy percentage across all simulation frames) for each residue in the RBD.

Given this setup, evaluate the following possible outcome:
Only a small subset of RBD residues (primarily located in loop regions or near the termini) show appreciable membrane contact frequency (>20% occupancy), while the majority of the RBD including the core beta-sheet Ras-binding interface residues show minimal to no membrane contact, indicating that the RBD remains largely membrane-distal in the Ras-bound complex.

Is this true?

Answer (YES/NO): NO